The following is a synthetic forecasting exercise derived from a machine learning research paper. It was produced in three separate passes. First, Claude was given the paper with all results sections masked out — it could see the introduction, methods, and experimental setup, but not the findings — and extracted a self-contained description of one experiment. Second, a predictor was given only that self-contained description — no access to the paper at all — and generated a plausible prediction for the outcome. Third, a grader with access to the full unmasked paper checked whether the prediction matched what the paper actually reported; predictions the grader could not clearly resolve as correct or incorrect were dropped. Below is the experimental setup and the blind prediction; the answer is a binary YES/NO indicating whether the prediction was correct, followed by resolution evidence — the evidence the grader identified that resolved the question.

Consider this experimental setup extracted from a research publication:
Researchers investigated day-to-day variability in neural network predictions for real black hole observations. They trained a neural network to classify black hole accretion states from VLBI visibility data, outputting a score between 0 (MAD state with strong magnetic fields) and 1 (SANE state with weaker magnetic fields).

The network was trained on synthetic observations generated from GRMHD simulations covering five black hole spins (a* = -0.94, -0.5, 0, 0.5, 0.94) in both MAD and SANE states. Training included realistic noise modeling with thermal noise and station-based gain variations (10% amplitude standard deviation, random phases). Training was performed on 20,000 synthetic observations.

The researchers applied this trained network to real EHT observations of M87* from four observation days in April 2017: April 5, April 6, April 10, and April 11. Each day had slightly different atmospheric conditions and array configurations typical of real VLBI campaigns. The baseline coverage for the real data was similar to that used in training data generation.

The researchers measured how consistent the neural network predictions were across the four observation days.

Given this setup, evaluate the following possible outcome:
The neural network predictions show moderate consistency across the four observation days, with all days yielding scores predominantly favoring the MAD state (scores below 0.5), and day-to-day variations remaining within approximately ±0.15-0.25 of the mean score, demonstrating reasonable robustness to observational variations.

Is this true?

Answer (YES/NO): NO